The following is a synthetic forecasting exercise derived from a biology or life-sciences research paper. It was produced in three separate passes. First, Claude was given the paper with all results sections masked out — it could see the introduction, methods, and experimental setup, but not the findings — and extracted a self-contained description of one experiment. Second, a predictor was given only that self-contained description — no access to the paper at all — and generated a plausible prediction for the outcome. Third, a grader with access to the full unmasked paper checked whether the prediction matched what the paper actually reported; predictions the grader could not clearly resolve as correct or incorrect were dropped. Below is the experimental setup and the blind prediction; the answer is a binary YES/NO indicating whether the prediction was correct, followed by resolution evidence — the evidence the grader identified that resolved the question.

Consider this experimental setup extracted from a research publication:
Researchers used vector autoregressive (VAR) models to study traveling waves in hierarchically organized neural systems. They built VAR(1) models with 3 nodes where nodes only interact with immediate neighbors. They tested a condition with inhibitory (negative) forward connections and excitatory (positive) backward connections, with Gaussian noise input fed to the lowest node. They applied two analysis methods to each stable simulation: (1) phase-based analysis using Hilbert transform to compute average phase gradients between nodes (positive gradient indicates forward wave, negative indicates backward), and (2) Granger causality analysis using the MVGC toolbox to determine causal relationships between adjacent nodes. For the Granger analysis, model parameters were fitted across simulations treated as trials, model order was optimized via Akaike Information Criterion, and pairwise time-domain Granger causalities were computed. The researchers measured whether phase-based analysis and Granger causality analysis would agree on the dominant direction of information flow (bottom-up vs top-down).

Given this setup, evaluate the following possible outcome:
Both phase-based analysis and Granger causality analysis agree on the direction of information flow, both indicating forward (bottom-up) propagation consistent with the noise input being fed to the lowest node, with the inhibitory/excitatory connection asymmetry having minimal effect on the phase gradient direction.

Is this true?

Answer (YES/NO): NO